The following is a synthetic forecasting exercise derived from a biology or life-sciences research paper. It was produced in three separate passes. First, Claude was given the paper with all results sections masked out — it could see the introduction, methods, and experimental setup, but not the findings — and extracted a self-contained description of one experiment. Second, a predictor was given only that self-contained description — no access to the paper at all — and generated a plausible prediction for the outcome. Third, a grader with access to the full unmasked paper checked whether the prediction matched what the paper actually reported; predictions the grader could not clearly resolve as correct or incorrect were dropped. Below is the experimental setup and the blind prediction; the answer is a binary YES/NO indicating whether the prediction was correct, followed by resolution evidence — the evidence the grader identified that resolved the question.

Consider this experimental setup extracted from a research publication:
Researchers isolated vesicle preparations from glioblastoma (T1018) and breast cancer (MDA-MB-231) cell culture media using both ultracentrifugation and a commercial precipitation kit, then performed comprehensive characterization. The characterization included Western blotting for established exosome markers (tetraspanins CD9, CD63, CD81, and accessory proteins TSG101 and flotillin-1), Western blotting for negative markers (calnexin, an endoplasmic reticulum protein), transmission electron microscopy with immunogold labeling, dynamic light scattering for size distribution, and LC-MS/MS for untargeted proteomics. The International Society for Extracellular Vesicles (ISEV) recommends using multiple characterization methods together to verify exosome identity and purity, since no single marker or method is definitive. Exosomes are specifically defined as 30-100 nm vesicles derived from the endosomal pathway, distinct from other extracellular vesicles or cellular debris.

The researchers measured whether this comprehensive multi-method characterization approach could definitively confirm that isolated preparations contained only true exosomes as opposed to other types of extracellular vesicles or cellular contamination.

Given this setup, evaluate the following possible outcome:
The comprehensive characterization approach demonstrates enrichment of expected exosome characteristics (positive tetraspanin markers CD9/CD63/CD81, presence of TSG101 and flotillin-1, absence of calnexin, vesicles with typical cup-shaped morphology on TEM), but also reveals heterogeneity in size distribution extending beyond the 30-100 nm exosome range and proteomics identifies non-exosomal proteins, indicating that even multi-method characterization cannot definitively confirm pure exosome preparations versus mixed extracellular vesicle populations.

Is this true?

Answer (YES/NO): YES